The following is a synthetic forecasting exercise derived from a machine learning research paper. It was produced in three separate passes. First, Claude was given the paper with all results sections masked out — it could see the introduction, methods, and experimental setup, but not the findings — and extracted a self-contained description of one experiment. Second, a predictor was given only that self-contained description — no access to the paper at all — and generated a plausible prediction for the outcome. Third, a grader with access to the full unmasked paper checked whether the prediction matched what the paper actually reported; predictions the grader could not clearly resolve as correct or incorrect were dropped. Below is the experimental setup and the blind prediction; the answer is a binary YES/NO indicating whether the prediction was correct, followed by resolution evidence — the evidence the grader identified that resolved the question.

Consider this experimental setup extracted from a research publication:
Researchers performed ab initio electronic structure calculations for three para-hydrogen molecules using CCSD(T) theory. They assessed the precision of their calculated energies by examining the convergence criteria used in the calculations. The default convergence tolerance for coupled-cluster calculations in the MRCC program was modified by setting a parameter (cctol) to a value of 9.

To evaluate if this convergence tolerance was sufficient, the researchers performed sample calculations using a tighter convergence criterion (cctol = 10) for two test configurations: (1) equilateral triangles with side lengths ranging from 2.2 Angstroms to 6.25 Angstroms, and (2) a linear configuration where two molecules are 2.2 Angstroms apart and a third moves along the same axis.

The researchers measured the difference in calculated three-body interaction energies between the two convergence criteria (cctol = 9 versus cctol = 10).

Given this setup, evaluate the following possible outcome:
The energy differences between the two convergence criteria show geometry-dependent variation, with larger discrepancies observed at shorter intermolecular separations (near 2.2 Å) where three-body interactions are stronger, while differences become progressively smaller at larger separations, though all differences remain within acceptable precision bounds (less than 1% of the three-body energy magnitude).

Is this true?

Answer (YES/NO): NO